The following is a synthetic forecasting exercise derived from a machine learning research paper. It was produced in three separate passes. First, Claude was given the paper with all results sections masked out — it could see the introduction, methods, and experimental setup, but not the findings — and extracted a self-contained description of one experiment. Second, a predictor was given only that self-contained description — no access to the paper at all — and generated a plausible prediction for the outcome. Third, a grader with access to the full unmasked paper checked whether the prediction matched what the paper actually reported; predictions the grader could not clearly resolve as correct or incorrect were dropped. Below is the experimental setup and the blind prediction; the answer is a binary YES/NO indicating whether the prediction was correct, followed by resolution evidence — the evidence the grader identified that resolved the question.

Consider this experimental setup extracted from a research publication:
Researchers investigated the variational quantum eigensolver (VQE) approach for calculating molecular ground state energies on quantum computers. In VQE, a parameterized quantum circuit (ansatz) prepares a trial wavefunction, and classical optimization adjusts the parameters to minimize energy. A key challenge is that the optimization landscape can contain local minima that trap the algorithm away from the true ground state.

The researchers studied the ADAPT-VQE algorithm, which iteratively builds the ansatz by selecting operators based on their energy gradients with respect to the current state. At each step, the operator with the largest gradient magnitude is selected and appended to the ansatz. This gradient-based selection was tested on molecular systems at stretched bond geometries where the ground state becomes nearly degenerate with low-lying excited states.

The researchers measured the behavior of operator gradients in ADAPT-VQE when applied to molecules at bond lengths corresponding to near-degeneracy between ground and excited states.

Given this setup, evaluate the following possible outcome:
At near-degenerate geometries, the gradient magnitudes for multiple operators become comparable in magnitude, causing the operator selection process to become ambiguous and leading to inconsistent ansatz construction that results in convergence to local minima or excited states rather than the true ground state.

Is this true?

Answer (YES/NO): NO